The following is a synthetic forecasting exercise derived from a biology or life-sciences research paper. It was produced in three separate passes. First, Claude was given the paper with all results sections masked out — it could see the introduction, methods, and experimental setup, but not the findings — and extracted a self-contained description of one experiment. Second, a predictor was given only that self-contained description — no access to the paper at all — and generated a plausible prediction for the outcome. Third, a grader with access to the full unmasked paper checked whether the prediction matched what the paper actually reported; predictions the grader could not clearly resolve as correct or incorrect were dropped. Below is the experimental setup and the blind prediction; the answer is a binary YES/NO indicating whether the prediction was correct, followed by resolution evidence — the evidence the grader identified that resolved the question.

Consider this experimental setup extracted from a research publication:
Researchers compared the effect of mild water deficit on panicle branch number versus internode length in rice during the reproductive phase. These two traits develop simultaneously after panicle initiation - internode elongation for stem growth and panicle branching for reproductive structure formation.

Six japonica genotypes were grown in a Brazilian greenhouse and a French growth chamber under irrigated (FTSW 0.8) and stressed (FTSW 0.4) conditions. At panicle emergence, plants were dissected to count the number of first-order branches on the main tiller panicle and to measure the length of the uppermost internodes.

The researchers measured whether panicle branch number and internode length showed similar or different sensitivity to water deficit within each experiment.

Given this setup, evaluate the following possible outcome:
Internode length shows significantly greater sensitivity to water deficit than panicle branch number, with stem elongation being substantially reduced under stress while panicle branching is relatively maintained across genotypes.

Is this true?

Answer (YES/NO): YES